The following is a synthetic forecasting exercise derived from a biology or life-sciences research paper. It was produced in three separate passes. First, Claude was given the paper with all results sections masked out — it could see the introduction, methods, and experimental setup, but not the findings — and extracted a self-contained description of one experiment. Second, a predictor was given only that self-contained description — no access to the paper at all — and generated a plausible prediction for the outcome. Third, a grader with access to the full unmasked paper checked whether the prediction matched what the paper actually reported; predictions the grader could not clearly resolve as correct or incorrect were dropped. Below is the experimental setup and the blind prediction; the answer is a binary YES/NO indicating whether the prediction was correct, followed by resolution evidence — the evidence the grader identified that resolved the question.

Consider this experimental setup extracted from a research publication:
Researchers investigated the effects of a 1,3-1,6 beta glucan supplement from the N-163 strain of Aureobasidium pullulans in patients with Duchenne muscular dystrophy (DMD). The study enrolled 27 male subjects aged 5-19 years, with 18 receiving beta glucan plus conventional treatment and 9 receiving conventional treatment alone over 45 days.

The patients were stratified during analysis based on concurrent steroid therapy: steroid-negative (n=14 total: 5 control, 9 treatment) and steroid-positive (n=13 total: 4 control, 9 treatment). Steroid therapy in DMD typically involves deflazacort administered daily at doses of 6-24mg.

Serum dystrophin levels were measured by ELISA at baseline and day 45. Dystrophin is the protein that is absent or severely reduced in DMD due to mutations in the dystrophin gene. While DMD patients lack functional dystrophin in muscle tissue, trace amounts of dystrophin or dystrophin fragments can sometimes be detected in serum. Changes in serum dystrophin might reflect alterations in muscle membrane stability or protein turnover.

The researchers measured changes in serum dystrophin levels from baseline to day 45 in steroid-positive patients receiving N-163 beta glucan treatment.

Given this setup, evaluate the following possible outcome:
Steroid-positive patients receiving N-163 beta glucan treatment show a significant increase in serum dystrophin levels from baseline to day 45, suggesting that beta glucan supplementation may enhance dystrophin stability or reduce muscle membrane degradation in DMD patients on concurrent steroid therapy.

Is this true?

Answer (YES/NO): NO